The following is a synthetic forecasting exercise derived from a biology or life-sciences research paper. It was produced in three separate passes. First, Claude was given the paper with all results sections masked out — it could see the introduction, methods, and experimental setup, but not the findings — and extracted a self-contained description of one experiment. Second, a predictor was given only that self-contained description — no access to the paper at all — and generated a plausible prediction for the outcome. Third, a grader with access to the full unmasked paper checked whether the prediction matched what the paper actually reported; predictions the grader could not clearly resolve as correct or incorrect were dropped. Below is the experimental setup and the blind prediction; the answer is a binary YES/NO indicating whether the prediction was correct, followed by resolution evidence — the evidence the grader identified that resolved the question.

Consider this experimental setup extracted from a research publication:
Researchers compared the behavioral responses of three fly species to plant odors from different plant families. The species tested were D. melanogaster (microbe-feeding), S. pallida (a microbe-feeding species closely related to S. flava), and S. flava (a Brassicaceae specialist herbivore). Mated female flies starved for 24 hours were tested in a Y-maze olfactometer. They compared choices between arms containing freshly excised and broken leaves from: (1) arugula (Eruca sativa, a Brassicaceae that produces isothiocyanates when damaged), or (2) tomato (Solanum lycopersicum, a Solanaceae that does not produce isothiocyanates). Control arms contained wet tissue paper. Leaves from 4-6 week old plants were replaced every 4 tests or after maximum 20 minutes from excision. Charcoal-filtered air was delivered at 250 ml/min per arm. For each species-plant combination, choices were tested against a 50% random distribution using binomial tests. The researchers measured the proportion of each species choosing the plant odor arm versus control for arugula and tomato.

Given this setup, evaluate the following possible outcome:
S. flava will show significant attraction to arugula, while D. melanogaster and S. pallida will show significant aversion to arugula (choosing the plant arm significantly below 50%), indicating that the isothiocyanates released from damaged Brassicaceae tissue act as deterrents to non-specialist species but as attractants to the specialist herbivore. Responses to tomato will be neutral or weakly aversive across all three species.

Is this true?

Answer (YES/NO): NO